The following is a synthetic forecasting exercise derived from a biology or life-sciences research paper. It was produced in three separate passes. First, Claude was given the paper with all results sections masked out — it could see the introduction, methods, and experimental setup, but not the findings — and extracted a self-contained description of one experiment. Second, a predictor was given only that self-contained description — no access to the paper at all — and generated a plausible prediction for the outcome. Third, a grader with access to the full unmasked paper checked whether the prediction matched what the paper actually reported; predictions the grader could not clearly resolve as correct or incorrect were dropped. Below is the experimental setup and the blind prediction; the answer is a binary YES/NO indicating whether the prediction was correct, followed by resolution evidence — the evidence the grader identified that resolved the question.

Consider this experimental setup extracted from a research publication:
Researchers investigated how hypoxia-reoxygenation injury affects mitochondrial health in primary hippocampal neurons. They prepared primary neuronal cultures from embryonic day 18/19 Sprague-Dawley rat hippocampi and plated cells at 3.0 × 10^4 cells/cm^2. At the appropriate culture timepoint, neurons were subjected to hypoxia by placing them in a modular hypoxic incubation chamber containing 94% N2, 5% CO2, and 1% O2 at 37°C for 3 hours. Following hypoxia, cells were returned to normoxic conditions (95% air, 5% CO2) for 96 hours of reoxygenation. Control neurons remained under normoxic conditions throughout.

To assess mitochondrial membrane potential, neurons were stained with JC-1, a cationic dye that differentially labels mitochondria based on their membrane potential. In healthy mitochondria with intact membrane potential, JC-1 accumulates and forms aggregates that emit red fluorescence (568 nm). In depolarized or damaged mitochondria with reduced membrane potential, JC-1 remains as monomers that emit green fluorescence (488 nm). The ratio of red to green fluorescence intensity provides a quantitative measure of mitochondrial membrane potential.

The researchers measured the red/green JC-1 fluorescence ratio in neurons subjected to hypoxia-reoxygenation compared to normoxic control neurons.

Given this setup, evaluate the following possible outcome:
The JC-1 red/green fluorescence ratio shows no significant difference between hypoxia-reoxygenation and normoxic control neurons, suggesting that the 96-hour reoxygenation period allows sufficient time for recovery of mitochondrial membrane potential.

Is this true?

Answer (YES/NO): NO